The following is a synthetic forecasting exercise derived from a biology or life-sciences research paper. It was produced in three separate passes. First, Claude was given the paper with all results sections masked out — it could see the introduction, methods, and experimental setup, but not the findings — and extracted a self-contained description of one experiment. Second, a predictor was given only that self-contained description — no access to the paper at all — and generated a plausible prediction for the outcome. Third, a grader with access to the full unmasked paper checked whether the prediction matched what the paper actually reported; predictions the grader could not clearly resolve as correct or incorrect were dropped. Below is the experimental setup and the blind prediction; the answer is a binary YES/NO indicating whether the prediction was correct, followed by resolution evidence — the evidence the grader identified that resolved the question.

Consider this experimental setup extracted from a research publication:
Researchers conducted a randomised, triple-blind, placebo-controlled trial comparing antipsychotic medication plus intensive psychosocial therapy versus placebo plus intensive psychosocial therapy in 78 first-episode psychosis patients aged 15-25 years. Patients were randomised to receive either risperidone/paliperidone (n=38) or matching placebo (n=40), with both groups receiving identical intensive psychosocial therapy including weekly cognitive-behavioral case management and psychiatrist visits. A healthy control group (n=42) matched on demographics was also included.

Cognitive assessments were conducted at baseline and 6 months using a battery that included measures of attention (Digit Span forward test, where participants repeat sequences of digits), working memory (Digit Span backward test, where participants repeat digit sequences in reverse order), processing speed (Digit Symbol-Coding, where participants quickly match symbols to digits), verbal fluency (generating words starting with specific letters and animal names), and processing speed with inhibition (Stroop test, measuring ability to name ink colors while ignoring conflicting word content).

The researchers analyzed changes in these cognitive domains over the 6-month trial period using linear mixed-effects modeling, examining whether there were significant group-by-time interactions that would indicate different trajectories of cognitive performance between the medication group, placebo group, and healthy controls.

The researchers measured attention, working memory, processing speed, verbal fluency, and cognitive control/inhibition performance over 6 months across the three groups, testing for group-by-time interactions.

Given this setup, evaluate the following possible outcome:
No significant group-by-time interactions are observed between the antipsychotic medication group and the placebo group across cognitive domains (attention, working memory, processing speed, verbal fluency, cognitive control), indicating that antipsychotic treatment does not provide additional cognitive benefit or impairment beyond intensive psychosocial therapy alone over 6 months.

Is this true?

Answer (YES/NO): YES